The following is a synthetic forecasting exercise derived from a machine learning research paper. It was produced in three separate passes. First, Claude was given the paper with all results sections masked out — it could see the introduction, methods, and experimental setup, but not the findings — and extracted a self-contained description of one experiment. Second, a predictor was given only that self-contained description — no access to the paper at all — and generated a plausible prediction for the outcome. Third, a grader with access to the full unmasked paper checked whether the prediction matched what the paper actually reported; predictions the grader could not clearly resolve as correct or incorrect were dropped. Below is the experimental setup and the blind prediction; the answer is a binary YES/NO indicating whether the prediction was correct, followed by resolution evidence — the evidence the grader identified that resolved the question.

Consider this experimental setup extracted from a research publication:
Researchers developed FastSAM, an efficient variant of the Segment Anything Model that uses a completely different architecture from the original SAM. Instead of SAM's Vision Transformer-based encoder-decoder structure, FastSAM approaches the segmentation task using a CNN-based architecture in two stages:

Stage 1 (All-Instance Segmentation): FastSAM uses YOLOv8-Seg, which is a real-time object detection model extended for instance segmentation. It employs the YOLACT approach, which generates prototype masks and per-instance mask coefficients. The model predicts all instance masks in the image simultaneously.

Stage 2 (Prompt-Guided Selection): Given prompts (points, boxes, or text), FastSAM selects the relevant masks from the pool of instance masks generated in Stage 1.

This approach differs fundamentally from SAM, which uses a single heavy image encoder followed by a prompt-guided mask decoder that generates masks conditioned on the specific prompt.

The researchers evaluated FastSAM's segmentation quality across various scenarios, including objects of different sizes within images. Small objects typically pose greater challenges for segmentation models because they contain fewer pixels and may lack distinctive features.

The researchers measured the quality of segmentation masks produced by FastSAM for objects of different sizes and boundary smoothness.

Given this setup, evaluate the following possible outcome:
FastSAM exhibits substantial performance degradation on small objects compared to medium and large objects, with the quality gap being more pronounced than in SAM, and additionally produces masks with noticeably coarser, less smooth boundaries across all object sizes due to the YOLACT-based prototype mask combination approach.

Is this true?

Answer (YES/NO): NO